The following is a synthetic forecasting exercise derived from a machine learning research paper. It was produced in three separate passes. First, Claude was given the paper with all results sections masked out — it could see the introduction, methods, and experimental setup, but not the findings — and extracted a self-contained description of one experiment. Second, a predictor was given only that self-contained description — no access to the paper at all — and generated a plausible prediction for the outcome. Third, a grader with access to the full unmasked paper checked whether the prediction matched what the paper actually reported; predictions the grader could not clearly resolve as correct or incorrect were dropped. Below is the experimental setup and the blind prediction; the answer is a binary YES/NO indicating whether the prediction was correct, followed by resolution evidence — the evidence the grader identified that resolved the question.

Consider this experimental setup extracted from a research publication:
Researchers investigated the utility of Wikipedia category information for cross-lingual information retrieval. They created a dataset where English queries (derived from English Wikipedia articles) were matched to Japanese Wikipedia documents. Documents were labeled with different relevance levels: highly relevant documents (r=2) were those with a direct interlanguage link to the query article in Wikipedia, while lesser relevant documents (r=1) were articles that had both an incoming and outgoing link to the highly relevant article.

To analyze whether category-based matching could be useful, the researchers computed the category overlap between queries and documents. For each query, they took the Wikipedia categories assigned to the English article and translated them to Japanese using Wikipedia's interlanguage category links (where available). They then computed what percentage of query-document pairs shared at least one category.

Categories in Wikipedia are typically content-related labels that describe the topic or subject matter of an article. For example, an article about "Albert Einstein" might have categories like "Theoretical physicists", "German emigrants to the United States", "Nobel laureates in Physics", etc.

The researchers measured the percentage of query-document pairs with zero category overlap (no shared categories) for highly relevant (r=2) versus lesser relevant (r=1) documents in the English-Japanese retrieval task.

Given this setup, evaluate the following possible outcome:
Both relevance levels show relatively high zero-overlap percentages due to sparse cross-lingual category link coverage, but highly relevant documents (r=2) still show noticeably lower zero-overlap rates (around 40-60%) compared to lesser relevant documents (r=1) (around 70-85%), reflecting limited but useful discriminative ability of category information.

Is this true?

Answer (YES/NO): YES